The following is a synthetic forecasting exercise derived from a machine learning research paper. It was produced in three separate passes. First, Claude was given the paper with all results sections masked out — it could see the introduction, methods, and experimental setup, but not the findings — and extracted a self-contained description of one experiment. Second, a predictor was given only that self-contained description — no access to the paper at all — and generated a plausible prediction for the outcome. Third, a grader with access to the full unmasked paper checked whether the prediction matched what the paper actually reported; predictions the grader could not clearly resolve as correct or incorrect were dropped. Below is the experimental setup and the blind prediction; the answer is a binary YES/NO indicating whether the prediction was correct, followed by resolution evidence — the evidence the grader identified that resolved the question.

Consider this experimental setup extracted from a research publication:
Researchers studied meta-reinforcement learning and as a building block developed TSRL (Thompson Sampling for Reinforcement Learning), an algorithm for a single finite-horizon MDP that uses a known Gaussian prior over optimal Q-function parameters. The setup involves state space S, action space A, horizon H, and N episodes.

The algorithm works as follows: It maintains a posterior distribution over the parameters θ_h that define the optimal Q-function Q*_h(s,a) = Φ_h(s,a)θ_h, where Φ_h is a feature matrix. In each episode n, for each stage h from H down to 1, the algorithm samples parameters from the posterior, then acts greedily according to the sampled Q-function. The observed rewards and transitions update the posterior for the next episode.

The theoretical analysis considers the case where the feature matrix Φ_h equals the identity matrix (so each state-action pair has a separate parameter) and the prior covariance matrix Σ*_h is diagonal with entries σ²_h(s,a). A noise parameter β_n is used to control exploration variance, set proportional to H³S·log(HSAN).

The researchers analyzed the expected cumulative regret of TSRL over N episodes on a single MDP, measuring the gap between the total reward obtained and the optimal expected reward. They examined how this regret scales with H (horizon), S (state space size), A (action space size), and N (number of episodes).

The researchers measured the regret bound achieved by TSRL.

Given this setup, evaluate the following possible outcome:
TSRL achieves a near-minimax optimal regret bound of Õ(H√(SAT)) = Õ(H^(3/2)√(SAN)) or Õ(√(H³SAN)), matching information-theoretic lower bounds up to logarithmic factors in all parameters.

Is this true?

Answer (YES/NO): NO